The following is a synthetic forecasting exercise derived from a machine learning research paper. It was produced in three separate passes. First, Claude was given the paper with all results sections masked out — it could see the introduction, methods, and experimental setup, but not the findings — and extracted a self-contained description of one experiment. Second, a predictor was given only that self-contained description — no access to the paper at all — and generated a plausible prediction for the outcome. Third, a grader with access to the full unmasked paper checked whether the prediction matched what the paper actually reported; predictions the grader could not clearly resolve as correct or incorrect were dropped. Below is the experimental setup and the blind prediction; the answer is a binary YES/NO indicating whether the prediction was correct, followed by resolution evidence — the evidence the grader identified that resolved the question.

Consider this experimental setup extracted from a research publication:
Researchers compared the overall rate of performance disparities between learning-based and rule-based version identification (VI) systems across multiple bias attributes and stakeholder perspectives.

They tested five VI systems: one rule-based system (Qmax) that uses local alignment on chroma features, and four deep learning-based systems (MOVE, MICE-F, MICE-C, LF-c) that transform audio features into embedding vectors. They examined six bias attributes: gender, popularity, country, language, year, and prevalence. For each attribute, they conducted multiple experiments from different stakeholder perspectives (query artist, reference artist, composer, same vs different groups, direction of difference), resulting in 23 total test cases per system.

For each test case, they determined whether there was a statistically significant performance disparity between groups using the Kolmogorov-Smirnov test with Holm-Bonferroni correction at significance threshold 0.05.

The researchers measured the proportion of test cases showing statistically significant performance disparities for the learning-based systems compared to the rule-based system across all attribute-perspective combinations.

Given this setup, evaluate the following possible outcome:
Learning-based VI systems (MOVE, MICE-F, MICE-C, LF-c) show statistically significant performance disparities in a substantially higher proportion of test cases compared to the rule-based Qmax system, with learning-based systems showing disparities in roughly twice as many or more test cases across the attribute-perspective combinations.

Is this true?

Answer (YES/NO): NO